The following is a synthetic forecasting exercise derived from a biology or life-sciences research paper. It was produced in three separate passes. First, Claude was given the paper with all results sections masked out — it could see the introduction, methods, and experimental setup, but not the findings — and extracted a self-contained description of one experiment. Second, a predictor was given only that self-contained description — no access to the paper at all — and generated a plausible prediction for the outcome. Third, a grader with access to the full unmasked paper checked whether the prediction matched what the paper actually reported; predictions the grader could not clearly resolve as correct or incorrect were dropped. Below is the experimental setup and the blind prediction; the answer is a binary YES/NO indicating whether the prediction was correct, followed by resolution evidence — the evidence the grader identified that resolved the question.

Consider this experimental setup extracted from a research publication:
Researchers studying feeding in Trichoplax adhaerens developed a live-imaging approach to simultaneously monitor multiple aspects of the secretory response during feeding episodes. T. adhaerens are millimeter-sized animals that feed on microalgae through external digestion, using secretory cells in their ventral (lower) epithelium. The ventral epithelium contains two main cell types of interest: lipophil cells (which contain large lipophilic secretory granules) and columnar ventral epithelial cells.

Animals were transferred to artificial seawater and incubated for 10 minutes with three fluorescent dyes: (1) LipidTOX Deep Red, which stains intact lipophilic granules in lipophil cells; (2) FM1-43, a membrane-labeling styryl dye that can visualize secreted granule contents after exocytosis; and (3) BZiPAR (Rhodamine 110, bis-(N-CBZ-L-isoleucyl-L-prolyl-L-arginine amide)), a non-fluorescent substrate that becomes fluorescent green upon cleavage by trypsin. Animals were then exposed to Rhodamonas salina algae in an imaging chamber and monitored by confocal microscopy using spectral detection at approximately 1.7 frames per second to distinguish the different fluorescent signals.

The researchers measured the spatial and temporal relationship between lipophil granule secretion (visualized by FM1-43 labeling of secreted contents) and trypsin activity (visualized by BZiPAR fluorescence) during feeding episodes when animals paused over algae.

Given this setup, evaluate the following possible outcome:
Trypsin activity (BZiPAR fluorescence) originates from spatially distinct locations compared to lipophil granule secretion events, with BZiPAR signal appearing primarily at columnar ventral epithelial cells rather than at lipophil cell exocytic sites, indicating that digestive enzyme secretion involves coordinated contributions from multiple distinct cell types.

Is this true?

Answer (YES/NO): NO